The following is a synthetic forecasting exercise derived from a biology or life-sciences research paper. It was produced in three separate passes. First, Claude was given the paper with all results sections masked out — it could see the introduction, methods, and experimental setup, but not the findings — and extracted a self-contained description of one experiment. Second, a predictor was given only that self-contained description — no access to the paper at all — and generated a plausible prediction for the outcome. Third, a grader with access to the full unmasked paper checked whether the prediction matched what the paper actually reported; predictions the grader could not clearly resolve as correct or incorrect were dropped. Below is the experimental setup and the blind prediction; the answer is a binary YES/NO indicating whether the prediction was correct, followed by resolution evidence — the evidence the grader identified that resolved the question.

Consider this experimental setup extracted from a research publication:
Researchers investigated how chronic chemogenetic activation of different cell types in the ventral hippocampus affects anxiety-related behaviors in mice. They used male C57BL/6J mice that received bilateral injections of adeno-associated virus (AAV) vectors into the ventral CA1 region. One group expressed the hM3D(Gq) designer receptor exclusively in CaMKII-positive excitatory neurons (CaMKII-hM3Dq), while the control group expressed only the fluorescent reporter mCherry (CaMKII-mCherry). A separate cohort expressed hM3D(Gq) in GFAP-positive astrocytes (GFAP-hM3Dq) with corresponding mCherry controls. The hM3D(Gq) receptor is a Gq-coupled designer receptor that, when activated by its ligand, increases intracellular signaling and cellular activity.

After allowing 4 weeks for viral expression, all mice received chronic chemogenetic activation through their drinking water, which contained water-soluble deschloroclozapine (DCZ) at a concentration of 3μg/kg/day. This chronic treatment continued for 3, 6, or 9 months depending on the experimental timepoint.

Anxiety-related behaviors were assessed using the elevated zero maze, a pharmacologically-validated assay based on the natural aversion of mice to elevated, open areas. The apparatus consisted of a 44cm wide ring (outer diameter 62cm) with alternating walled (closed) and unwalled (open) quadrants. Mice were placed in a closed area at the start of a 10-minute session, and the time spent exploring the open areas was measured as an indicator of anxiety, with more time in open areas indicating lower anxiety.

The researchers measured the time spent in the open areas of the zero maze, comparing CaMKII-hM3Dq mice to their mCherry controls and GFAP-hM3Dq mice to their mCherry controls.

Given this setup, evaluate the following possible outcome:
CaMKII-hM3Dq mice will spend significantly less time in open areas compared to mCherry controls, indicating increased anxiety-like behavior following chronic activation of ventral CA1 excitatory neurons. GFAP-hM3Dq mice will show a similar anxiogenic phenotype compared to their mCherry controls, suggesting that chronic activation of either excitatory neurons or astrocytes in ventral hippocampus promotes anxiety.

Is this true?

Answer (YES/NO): NO